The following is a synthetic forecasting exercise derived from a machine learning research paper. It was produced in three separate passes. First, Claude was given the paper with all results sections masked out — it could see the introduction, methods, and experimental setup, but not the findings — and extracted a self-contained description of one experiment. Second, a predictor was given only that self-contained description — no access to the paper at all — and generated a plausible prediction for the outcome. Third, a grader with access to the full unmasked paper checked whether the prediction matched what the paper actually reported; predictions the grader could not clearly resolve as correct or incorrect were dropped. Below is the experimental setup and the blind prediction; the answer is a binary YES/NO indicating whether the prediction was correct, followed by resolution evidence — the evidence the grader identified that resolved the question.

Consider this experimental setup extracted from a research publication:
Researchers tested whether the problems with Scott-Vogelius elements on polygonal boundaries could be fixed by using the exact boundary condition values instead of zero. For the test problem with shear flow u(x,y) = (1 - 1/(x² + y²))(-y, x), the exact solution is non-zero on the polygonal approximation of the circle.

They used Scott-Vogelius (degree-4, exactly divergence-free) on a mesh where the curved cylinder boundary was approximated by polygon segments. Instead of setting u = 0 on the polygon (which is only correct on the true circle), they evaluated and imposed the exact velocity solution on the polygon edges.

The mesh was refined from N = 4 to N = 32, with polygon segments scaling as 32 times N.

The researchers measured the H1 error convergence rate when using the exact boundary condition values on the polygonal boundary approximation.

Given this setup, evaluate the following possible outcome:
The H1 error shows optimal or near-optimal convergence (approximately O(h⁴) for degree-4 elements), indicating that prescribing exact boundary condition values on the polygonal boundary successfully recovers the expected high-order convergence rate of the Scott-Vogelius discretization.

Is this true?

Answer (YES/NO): NO